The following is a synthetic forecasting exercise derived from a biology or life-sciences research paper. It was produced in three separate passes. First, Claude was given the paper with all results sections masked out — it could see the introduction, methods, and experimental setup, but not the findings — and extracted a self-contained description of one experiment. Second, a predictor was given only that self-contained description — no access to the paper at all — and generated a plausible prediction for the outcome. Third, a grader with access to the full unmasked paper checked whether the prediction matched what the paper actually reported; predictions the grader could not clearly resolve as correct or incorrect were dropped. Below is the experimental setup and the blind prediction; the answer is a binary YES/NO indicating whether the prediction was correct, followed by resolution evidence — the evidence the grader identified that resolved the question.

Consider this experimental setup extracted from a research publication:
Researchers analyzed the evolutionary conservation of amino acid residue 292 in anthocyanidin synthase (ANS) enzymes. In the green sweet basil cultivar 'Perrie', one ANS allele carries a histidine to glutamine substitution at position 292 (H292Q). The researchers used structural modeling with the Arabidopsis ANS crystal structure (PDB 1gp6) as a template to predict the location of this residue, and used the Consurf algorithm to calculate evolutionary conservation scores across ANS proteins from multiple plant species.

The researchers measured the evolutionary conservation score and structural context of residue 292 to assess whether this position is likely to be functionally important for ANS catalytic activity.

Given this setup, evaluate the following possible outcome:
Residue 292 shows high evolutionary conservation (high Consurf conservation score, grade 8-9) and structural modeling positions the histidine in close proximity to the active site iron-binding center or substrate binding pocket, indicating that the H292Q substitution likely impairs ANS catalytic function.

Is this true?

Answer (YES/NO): YES